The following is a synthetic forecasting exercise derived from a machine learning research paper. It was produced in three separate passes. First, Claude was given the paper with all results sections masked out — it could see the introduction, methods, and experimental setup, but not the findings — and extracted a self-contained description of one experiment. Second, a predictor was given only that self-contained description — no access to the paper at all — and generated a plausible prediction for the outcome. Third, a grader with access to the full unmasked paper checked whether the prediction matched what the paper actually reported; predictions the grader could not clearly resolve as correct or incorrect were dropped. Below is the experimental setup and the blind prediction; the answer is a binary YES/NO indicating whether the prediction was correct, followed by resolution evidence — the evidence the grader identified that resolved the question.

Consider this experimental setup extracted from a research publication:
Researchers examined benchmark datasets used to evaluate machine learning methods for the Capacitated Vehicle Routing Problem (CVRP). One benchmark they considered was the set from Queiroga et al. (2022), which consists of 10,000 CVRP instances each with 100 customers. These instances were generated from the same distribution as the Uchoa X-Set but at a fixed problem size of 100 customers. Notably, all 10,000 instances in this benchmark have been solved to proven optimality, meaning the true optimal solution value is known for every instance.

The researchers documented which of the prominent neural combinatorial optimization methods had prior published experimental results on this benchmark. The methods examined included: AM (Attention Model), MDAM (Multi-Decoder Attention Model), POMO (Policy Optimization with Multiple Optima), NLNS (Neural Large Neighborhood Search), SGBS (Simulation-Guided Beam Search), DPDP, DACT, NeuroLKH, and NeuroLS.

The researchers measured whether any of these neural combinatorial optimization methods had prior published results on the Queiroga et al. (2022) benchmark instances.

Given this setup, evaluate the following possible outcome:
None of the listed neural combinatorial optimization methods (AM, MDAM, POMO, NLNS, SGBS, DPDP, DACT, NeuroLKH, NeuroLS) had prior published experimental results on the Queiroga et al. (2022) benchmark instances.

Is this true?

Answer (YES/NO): YES